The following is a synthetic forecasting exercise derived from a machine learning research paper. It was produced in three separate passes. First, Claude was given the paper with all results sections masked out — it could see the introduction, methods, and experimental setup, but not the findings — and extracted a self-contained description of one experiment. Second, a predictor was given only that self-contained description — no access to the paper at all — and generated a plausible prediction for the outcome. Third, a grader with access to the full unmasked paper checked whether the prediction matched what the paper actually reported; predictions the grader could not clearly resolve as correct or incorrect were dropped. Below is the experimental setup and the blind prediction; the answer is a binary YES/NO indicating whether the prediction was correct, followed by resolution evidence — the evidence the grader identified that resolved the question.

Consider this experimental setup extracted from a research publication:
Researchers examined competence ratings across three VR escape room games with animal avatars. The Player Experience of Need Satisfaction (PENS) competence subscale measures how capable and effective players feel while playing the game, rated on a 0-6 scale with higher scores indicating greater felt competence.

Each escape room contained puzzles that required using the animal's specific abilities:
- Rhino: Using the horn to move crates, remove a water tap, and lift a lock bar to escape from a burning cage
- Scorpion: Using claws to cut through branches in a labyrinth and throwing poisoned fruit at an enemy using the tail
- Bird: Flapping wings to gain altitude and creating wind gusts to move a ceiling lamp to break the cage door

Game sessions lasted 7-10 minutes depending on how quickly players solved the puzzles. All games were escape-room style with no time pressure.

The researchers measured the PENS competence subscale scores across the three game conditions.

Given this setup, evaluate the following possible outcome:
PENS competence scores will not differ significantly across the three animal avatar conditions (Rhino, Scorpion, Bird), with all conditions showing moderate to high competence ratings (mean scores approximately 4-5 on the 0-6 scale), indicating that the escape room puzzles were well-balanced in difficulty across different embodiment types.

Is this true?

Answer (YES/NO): NO